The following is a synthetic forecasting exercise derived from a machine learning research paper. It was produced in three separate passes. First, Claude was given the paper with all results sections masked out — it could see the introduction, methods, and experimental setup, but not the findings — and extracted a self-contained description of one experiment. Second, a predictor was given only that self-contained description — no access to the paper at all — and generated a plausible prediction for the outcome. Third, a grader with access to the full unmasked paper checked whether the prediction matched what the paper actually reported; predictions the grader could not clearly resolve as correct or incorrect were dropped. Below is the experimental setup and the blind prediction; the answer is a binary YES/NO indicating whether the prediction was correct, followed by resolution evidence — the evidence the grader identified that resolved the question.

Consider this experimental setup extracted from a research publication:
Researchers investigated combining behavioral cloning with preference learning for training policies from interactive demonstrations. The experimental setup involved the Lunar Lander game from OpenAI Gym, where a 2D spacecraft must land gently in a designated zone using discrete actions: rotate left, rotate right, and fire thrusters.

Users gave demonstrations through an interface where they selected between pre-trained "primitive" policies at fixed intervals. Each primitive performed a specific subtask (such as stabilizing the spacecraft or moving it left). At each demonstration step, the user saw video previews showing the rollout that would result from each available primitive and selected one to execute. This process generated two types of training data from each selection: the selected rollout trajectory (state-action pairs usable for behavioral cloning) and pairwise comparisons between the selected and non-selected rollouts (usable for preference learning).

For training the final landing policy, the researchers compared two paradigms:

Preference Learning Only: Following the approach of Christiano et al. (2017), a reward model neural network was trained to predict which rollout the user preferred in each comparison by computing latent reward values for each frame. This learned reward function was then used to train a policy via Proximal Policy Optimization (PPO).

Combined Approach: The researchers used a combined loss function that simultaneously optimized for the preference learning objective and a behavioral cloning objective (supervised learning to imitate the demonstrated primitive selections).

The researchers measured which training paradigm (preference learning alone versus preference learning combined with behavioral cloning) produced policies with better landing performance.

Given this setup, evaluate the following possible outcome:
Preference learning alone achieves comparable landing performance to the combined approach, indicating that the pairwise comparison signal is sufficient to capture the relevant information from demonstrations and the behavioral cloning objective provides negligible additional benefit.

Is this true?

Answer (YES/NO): NO